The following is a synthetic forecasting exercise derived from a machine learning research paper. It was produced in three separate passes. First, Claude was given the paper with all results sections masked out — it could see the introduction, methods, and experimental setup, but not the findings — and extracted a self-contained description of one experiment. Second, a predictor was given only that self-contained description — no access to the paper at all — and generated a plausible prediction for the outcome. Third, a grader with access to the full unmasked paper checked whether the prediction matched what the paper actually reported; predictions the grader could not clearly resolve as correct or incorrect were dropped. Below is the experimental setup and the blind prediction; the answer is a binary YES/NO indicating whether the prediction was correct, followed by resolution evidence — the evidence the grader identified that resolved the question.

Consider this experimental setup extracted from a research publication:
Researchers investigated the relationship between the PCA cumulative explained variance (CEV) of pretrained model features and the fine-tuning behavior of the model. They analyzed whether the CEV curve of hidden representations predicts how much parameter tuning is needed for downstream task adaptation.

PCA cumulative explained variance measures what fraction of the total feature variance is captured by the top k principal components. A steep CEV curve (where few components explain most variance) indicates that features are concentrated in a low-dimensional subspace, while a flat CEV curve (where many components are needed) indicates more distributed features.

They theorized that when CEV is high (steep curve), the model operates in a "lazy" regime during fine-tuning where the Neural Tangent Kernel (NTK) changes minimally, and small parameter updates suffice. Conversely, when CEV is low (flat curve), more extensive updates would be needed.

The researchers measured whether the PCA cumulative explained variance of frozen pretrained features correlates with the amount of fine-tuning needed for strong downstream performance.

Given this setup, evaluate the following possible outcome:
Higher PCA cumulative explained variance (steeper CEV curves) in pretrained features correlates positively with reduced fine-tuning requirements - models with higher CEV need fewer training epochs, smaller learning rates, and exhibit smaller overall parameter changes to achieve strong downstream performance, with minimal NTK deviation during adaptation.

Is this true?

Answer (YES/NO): NO